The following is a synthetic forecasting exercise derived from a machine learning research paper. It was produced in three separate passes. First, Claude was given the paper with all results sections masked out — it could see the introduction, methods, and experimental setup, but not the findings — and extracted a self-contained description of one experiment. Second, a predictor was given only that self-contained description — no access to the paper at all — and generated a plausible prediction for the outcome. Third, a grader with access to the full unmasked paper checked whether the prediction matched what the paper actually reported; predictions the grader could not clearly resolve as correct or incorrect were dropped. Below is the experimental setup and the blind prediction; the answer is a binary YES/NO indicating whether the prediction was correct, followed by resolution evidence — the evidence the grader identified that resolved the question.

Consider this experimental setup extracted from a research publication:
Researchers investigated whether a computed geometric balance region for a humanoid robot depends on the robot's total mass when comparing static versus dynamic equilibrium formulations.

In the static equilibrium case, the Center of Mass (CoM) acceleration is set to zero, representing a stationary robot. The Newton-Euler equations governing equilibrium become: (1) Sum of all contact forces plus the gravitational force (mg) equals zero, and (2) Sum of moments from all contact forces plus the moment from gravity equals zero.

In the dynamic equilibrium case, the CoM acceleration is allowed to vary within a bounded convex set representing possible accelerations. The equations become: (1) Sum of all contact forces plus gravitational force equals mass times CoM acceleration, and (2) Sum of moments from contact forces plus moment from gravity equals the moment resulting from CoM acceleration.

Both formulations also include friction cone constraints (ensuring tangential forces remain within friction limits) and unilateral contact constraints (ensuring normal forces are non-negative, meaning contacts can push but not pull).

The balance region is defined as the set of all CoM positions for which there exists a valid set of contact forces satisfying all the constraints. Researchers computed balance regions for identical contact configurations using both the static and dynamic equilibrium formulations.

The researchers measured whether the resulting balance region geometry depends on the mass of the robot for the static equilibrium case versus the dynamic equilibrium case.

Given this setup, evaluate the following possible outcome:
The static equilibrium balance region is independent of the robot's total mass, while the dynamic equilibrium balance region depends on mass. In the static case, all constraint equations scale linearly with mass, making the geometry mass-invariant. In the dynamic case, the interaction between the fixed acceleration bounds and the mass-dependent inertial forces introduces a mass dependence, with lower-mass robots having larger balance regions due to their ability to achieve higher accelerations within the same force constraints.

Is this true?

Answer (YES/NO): YES